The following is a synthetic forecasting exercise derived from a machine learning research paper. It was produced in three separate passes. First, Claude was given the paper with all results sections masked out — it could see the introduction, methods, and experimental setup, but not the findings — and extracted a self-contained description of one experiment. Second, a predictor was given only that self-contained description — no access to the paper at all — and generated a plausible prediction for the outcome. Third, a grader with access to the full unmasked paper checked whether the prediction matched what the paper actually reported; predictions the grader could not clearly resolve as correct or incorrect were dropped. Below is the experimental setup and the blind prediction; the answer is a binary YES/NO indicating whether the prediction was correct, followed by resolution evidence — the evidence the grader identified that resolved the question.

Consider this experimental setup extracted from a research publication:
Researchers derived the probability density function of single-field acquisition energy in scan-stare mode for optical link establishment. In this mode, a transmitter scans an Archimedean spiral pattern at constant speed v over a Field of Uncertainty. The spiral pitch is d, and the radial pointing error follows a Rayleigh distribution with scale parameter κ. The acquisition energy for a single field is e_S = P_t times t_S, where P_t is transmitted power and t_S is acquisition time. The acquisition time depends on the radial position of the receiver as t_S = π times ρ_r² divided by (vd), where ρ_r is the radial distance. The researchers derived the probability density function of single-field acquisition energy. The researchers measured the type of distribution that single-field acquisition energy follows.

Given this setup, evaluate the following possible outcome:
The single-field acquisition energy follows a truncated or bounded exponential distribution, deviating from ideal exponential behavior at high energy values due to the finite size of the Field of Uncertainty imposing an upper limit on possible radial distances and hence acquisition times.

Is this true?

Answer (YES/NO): NO